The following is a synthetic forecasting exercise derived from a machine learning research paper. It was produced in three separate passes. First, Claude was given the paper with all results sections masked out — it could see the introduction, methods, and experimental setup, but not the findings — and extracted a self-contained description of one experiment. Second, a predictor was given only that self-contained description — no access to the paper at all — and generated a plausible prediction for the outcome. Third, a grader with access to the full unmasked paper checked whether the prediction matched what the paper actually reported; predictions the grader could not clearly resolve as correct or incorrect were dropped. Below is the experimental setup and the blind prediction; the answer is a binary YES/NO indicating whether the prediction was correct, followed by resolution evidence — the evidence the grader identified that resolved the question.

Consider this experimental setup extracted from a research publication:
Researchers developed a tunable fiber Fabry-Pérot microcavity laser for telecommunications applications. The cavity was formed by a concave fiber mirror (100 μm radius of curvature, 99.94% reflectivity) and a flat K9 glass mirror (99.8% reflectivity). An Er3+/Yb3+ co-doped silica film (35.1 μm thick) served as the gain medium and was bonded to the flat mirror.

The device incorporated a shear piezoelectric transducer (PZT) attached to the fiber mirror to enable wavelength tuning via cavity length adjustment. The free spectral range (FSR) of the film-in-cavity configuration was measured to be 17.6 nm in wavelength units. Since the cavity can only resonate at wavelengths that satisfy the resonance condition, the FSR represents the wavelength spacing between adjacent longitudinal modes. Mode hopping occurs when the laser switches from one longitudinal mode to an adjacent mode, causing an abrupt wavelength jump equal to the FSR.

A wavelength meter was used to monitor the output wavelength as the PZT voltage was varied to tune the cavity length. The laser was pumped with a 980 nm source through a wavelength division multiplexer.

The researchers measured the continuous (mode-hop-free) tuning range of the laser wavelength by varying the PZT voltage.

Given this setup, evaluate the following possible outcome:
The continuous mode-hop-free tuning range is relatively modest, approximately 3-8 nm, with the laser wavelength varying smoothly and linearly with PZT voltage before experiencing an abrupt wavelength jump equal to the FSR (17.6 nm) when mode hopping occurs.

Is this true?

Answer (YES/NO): NO